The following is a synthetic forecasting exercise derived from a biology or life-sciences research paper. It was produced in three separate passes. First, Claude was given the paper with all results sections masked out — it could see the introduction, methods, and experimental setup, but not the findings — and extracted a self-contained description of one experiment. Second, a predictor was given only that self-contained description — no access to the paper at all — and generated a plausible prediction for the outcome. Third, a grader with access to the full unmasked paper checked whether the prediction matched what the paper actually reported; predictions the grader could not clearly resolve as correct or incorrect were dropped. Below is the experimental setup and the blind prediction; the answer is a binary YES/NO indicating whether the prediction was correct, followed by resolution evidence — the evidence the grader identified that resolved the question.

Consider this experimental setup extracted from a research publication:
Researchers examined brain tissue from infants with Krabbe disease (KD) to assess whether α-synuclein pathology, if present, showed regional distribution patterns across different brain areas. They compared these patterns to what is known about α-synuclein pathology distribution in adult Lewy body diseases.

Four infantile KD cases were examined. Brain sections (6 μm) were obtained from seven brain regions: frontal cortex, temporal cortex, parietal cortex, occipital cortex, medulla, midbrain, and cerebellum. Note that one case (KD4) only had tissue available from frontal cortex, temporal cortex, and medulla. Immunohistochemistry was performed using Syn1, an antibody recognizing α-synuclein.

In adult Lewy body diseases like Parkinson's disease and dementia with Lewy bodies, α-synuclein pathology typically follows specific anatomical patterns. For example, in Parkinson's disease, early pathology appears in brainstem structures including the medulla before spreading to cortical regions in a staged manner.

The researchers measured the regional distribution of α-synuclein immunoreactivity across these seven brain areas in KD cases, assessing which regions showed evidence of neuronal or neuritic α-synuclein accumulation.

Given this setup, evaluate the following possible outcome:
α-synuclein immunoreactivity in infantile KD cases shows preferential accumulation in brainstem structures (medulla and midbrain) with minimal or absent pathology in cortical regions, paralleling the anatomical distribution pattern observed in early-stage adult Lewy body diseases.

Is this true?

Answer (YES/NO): NO